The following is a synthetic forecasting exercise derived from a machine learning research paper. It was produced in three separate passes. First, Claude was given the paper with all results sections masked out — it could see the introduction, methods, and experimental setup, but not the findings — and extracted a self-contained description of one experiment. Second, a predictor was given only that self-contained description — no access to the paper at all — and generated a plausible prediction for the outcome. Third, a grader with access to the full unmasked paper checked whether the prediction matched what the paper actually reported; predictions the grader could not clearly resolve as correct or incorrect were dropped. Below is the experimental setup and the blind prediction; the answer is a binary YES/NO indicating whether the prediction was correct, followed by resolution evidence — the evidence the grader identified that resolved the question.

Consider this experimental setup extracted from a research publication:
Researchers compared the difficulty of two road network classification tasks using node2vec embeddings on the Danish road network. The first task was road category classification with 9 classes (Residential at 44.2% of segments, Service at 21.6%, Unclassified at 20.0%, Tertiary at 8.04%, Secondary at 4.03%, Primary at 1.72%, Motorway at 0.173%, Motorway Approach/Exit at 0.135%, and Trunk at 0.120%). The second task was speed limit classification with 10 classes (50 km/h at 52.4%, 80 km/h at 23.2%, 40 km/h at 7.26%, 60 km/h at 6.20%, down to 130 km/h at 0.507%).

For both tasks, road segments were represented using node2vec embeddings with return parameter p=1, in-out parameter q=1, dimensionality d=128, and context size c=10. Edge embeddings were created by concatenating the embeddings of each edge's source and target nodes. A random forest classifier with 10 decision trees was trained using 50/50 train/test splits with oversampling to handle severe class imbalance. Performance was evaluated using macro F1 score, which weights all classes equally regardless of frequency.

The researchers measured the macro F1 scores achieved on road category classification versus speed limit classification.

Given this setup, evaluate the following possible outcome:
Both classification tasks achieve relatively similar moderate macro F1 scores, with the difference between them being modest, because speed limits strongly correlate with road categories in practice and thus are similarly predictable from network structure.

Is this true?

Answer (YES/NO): NO